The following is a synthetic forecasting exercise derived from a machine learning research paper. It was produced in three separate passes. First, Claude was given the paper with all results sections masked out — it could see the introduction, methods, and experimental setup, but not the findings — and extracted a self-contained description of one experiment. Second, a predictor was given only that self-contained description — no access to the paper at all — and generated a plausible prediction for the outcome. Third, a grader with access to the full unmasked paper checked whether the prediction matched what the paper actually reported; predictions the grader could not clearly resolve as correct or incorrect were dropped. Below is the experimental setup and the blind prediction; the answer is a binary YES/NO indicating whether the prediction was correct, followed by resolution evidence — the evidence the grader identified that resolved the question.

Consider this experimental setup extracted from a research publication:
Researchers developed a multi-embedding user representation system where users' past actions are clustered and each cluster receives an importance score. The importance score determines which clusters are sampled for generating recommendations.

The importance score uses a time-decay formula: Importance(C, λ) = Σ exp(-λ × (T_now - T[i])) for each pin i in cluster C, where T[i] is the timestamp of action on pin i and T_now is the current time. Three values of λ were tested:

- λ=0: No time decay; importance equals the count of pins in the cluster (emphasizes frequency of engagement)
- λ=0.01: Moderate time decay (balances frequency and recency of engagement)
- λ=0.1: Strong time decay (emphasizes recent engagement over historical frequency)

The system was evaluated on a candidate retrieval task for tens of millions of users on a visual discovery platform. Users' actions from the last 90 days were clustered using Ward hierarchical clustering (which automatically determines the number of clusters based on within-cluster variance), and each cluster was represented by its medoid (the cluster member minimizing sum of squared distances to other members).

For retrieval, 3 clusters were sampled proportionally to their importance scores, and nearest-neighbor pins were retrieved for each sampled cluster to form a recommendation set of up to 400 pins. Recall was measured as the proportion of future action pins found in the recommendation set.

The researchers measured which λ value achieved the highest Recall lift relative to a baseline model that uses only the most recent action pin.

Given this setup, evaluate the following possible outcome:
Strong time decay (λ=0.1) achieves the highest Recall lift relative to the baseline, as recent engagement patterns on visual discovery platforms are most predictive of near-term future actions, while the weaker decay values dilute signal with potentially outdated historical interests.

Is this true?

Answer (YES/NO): NO